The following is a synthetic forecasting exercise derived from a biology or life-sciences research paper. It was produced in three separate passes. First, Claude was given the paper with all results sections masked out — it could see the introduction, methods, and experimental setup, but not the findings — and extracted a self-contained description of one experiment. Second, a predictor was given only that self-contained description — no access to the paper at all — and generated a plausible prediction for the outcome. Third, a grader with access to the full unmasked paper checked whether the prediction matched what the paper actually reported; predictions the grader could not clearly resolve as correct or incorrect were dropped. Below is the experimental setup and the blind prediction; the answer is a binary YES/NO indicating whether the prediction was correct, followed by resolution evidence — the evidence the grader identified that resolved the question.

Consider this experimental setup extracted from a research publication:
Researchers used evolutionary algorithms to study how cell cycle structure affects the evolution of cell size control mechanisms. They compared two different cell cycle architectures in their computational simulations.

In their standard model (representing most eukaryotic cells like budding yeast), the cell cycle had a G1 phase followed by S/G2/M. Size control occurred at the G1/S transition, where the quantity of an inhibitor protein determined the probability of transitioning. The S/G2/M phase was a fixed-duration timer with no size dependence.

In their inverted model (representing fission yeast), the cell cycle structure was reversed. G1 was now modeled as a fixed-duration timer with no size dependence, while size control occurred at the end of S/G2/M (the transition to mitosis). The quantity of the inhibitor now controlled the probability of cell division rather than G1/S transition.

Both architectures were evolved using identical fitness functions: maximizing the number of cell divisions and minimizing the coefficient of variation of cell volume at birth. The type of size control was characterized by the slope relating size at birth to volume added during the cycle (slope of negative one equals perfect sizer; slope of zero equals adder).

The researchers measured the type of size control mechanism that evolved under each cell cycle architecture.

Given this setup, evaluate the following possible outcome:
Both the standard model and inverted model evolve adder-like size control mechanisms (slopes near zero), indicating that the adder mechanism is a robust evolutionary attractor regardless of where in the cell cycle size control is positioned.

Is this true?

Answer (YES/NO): NO